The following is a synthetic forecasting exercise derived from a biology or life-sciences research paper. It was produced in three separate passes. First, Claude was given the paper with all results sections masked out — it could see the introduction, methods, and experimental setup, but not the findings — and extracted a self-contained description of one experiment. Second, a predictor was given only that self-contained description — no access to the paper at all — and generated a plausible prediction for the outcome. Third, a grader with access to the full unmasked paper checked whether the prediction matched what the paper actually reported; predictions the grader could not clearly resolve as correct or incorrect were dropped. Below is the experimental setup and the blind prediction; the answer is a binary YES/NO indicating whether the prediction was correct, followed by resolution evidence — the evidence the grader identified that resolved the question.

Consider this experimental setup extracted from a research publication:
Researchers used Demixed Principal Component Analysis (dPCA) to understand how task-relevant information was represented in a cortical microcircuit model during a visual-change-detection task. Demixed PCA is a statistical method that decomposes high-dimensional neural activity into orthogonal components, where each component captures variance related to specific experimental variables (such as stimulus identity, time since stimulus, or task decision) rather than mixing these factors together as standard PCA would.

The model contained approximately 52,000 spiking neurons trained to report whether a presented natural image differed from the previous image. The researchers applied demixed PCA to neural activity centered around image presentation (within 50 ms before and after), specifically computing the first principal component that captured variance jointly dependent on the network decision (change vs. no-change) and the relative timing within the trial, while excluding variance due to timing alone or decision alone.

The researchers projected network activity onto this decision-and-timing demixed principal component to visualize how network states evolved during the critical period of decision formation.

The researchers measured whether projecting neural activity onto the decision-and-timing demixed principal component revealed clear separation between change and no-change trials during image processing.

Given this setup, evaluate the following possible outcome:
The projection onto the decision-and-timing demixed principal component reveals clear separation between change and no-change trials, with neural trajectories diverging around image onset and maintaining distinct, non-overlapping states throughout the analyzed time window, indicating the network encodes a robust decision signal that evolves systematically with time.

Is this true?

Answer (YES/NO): NO